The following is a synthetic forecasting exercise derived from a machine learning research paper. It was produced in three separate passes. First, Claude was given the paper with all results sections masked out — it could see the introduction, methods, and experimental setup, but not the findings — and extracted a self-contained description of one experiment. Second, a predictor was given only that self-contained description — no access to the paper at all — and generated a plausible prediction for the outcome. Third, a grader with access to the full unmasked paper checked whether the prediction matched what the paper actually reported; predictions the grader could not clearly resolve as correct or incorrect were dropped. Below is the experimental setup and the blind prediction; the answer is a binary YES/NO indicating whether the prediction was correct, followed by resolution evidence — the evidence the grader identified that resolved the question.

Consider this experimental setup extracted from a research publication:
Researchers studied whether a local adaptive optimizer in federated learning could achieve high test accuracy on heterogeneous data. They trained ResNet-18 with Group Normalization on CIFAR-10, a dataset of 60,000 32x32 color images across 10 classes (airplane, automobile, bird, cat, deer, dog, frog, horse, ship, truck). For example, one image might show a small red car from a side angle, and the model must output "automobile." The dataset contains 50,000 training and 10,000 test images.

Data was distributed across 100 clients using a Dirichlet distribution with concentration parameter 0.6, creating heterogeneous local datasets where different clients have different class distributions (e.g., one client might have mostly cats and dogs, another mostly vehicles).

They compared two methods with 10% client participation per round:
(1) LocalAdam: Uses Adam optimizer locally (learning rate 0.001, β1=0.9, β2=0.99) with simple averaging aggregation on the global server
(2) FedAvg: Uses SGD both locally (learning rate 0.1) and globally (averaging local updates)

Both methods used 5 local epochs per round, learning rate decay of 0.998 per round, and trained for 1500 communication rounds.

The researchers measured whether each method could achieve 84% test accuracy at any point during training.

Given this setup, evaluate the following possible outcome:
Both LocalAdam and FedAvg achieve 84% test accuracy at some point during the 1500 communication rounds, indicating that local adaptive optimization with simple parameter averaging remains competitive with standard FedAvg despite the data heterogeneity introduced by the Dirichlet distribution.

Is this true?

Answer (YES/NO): NO